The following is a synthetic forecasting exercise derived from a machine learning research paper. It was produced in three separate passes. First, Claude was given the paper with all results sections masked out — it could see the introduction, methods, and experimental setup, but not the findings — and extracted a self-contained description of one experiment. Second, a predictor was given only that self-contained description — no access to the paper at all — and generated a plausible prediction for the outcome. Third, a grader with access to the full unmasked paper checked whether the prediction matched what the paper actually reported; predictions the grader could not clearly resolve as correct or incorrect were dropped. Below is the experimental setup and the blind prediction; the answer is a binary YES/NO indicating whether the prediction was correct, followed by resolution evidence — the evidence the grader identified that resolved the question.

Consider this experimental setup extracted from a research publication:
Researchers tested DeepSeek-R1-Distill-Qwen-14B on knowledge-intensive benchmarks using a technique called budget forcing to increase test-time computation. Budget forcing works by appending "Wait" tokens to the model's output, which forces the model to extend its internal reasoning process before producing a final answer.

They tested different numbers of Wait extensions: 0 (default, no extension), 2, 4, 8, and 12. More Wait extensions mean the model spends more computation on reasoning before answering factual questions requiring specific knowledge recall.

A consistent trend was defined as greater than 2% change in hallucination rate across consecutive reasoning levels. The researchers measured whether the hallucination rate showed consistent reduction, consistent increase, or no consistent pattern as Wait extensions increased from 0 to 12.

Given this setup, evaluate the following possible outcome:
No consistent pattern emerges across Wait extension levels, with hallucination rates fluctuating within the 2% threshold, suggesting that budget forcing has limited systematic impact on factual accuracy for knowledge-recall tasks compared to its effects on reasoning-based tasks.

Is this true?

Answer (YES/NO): NO